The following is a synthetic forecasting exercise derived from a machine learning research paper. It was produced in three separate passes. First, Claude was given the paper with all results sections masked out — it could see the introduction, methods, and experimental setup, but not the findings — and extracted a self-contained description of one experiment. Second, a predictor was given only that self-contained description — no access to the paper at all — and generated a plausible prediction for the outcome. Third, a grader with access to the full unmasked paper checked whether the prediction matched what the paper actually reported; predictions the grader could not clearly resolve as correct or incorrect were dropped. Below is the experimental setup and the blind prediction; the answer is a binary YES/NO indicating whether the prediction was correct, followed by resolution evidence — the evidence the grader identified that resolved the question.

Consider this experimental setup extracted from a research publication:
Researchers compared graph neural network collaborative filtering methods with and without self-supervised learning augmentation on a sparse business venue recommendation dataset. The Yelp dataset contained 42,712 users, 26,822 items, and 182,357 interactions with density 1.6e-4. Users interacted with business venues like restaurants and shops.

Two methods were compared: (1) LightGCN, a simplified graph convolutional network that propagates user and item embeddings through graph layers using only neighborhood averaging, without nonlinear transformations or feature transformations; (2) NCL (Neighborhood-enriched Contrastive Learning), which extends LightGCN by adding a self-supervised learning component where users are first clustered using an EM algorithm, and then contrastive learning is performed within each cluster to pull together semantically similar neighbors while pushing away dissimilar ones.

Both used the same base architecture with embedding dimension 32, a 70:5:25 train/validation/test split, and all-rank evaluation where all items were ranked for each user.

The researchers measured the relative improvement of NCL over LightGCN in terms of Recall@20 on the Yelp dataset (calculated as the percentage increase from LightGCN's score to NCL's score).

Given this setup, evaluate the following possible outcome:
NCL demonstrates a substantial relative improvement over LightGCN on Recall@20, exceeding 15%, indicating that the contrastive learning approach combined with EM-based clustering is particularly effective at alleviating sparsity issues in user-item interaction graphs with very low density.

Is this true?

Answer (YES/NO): NO